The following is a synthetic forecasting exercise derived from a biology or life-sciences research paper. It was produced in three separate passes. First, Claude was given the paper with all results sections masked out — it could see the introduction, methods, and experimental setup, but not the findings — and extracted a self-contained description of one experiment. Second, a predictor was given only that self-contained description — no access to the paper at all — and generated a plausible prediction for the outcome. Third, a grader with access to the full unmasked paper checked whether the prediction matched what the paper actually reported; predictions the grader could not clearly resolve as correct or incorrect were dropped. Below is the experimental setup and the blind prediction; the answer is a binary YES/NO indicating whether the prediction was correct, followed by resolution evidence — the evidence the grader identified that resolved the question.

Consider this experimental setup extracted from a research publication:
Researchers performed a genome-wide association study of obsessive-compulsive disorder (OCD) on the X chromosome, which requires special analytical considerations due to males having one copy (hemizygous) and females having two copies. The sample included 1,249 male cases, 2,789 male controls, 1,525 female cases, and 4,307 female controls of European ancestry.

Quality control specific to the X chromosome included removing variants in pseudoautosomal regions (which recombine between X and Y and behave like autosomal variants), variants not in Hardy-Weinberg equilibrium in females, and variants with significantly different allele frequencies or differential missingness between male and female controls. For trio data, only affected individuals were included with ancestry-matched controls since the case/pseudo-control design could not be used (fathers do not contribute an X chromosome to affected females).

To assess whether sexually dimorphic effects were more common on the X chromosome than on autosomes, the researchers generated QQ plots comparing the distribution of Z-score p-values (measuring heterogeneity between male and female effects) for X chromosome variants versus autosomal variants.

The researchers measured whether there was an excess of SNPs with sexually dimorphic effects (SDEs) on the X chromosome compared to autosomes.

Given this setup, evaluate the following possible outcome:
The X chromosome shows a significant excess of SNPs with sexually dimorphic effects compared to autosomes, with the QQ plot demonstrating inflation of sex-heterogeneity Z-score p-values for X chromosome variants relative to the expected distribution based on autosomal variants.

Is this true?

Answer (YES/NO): NO